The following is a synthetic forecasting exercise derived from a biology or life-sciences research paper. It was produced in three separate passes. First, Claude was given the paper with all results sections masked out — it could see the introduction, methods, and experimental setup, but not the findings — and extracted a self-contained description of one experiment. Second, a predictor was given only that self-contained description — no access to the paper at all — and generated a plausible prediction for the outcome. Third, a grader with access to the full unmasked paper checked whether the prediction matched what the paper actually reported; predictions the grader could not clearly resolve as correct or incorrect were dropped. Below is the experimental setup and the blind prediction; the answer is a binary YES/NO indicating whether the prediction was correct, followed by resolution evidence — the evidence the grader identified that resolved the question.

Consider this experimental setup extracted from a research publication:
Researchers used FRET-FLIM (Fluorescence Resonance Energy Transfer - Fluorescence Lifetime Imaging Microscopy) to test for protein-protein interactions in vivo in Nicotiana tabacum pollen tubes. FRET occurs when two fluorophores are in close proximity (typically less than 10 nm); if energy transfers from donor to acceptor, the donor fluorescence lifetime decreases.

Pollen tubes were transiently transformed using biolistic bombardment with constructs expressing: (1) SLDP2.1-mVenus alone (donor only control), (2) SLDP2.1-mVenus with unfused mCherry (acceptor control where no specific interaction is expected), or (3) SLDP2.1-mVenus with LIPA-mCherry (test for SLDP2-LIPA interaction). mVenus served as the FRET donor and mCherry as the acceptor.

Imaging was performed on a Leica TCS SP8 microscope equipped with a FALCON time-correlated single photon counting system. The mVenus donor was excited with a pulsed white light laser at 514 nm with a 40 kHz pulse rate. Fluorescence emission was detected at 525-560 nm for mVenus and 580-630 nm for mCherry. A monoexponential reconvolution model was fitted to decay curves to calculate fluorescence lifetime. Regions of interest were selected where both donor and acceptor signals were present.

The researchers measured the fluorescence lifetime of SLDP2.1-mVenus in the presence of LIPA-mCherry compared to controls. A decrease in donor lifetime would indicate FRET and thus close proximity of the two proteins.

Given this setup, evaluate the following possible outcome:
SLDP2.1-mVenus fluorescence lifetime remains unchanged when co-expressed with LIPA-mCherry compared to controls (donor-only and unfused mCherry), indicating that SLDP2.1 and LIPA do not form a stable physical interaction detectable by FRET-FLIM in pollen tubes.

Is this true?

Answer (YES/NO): NO